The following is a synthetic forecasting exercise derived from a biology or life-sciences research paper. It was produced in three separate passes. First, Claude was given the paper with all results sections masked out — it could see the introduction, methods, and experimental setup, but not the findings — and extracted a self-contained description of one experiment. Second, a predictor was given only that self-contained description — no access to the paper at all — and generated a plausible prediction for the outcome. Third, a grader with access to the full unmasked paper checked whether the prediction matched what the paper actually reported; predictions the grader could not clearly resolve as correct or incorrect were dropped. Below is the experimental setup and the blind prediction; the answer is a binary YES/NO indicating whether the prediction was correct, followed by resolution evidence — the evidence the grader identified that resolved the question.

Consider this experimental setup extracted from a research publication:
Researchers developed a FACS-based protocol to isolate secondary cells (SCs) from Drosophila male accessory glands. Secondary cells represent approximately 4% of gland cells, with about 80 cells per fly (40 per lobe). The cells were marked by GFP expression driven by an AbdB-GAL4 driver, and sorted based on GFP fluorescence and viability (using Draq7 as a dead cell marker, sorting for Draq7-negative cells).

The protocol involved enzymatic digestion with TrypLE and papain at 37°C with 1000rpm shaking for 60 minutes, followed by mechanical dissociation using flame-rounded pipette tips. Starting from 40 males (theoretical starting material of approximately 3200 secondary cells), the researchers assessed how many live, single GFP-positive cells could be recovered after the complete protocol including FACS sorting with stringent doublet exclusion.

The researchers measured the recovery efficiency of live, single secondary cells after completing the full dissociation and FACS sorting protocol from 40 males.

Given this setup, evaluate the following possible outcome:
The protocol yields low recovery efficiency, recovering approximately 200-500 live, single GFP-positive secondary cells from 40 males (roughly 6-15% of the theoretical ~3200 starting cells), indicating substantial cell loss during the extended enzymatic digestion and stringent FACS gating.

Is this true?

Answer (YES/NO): NO